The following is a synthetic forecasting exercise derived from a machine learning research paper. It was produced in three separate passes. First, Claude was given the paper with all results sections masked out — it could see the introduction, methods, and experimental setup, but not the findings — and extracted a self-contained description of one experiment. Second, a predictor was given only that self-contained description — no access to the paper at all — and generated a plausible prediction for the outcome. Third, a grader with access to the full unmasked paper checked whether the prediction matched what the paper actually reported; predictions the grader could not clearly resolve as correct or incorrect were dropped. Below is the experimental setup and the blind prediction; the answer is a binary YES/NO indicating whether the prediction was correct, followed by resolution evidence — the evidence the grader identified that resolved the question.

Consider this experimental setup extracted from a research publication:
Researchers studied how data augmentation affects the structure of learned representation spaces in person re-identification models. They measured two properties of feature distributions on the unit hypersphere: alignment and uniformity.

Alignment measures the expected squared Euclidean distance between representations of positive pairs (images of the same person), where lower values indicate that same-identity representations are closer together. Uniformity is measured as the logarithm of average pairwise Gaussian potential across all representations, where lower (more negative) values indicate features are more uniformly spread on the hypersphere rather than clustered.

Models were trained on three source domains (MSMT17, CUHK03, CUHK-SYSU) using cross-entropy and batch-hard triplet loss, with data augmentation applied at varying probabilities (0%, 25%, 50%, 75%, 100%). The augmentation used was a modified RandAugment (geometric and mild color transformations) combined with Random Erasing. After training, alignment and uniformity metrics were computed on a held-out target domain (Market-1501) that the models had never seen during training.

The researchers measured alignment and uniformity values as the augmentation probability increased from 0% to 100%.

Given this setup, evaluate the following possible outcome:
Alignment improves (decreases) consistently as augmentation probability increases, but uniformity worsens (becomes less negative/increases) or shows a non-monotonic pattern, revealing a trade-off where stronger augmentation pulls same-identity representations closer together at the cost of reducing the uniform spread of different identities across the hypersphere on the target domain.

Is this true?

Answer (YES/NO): YES